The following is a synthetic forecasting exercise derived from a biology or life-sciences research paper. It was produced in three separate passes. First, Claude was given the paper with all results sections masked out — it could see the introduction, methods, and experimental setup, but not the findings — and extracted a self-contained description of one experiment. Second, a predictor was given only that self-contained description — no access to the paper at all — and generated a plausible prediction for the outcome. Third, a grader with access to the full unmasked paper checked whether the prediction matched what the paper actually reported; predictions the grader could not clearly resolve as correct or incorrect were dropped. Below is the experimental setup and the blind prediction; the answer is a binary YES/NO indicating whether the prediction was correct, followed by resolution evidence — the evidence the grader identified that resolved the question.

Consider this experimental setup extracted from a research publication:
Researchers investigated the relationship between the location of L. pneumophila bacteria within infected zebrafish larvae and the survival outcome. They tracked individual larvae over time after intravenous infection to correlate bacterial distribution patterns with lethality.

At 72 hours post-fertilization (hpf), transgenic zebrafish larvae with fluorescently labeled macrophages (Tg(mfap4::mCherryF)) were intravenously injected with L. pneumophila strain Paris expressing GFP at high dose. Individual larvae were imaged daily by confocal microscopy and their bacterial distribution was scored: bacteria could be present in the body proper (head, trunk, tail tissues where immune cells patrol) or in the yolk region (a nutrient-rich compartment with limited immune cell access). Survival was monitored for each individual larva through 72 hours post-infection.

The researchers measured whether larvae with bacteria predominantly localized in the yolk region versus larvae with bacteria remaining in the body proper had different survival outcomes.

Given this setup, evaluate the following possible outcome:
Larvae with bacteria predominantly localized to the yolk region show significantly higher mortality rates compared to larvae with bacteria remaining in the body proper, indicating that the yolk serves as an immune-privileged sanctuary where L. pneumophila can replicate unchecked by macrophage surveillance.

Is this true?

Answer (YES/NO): YES